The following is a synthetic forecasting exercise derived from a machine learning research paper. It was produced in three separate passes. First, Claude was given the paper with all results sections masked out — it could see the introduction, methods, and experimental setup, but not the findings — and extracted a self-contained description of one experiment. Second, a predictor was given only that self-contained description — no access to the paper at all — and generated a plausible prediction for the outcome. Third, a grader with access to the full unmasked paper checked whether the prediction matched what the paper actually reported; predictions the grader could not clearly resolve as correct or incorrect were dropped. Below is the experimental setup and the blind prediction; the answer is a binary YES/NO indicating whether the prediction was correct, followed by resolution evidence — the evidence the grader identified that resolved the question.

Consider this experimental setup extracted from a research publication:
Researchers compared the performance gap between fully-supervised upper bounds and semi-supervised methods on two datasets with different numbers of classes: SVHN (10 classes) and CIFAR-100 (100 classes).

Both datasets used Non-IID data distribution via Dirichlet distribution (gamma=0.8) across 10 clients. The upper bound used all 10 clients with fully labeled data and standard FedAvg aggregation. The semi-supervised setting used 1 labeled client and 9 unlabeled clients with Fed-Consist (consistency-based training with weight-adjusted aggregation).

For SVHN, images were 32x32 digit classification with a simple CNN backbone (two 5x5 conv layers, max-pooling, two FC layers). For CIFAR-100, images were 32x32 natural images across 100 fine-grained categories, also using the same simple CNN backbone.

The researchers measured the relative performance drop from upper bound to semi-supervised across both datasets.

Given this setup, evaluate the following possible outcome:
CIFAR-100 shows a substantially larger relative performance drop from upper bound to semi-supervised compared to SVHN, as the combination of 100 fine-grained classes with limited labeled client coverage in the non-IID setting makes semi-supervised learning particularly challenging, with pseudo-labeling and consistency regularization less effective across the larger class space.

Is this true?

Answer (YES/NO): YES